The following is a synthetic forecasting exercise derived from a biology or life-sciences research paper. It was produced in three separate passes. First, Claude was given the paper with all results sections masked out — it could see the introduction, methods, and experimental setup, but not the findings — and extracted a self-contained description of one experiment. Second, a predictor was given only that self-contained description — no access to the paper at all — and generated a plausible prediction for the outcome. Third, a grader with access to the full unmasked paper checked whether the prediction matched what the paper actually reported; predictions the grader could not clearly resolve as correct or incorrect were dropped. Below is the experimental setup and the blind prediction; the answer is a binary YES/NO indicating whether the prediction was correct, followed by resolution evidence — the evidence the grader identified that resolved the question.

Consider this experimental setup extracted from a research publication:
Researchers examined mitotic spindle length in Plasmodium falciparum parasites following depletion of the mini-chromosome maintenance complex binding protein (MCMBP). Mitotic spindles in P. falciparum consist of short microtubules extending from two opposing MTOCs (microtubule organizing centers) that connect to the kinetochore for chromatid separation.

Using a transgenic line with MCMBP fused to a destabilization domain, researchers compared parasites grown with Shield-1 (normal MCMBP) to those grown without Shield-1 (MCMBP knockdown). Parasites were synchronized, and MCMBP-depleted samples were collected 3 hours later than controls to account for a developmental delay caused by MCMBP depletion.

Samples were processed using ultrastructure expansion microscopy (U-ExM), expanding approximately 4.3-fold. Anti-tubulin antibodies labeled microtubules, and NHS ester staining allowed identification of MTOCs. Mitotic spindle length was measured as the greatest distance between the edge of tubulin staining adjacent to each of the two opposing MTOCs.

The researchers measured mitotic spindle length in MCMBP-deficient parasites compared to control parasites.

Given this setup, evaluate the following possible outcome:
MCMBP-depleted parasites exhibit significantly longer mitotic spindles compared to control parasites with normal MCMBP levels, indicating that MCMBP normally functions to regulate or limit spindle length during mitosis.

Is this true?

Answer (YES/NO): YES